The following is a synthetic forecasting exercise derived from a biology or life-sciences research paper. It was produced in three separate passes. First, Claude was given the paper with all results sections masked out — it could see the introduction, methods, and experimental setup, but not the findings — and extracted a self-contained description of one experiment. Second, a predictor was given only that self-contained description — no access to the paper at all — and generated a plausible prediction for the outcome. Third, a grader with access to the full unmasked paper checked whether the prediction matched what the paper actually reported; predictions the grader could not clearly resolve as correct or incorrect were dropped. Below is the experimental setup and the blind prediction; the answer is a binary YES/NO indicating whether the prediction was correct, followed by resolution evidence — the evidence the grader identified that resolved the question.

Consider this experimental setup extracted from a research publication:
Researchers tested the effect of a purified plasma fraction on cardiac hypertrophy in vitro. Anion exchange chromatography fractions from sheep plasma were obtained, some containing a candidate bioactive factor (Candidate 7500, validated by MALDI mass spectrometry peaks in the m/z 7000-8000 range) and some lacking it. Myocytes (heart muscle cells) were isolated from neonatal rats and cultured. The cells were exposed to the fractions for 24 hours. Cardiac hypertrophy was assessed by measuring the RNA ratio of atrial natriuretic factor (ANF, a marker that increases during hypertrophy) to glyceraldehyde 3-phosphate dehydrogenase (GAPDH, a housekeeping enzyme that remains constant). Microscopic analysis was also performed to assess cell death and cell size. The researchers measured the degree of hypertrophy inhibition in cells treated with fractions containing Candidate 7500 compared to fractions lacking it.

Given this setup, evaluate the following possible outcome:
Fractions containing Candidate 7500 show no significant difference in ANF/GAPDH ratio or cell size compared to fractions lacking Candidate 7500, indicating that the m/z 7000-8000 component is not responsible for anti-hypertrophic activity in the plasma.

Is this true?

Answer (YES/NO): NO